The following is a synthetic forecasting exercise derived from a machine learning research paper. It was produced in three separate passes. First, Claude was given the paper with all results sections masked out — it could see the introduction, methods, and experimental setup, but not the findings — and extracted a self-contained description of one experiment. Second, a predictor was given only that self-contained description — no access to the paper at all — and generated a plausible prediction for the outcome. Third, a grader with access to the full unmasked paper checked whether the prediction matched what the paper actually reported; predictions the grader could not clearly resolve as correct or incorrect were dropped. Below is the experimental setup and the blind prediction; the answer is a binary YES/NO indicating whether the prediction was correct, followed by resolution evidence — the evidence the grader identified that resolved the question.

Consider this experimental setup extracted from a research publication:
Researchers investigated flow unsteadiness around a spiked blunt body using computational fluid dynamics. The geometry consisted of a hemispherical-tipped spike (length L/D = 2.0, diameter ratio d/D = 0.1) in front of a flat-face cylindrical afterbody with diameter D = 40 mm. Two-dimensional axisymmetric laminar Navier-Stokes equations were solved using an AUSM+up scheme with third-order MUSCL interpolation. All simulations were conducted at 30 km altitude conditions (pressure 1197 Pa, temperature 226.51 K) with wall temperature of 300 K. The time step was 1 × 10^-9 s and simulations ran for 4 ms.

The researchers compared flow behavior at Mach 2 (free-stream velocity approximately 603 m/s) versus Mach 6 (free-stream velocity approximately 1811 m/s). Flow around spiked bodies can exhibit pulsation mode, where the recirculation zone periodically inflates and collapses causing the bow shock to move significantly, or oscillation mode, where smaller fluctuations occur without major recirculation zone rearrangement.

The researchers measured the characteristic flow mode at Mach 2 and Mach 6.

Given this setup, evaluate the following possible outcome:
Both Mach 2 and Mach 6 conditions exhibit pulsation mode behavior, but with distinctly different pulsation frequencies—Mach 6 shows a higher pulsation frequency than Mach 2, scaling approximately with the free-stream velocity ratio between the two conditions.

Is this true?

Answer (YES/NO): NO